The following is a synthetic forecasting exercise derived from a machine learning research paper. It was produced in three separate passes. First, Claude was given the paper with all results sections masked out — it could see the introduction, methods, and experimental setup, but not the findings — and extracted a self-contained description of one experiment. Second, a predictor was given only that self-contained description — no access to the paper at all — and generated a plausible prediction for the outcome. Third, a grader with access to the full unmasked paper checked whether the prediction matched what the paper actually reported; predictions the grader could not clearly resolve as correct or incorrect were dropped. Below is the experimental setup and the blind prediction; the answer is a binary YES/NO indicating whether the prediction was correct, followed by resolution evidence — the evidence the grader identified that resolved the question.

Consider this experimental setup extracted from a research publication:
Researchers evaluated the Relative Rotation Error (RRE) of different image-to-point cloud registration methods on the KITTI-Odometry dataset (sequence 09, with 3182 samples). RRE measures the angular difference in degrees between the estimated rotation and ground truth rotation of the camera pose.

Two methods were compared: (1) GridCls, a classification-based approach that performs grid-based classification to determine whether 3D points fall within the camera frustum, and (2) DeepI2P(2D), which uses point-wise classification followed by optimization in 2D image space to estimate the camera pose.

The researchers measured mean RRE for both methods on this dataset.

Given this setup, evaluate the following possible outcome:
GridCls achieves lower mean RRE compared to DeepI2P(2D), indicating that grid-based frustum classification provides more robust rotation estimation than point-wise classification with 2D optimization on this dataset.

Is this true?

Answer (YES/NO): NO